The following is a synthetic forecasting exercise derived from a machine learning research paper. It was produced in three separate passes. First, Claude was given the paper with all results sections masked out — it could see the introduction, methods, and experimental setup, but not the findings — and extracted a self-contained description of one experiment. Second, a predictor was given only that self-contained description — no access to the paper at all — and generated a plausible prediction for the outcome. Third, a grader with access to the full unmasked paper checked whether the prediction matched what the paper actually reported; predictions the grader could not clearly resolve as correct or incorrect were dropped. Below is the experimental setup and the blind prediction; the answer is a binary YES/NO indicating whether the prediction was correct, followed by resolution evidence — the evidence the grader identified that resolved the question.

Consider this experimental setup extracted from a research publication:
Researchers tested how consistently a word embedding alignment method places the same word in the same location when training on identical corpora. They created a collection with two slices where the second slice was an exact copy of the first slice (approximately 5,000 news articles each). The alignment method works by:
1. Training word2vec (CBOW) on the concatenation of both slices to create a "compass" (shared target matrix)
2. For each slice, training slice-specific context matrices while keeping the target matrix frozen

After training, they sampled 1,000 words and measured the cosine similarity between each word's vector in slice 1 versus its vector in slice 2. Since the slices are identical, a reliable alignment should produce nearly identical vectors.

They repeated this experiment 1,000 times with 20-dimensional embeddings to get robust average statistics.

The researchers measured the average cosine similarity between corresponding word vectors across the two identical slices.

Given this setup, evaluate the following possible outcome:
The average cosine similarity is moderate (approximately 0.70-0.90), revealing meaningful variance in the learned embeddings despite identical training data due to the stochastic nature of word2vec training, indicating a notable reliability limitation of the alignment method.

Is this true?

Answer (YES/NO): NO